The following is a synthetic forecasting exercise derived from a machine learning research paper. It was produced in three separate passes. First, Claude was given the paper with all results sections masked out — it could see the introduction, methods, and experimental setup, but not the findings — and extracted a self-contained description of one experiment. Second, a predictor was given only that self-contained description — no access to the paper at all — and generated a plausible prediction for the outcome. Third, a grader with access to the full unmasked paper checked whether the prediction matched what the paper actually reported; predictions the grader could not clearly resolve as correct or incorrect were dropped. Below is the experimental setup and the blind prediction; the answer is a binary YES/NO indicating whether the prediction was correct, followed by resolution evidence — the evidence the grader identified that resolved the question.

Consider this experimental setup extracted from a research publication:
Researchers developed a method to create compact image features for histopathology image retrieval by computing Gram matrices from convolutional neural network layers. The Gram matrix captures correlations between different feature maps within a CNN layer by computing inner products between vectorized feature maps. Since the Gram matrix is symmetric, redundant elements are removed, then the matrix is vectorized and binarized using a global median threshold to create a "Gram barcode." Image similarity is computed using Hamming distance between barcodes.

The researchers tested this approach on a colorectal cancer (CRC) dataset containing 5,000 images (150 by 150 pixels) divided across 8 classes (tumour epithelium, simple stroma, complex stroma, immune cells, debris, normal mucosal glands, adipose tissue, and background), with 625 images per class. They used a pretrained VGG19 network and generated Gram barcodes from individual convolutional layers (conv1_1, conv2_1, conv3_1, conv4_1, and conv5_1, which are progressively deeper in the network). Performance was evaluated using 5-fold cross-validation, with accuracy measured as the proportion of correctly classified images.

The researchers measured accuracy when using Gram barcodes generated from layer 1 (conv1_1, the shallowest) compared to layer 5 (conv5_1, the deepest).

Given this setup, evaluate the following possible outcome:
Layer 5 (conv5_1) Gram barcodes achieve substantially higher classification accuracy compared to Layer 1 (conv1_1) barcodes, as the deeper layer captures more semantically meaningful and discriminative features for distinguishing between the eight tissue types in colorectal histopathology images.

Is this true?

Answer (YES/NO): YES